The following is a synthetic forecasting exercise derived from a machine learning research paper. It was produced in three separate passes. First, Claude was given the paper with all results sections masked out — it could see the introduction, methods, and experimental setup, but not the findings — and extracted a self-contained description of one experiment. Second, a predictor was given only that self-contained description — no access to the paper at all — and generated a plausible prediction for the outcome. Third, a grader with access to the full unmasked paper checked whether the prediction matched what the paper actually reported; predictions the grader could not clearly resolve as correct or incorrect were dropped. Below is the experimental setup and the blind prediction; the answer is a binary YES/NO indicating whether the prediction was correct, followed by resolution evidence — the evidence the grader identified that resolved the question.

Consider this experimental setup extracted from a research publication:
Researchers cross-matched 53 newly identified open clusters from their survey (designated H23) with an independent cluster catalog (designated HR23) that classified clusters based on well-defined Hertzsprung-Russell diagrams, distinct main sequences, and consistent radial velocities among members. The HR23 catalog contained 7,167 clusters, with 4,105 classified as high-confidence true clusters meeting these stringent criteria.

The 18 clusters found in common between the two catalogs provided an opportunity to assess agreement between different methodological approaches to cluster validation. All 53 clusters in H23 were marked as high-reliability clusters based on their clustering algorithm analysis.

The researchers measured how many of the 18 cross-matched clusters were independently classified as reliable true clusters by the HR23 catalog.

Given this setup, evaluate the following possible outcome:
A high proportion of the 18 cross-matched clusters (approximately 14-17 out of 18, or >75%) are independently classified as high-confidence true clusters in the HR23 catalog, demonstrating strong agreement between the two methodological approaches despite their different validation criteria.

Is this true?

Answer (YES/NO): NO